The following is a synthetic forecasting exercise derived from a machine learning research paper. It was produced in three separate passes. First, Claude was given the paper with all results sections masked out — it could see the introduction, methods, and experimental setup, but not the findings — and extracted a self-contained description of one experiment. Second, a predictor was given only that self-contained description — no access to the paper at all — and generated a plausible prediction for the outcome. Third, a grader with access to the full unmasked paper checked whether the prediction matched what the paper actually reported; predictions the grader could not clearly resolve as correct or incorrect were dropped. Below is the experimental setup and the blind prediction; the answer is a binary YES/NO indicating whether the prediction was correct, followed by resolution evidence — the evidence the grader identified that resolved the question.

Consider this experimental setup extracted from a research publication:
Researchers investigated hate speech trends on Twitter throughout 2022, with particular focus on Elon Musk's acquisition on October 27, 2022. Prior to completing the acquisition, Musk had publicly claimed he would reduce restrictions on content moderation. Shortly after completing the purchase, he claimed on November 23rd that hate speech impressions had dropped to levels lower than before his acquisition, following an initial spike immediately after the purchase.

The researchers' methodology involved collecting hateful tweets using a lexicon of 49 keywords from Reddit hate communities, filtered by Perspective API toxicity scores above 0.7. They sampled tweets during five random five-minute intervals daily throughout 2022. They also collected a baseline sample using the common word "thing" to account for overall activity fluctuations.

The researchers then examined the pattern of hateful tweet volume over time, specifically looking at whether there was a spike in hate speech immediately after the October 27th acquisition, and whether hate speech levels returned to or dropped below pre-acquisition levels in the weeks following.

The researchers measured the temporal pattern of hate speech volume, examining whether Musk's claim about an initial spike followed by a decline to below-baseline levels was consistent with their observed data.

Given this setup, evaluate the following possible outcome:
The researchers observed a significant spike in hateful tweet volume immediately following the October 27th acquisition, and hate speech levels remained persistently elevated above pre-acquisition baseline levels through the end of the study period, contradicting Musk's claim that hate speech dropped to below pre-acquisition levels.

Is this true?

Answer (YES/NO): YES